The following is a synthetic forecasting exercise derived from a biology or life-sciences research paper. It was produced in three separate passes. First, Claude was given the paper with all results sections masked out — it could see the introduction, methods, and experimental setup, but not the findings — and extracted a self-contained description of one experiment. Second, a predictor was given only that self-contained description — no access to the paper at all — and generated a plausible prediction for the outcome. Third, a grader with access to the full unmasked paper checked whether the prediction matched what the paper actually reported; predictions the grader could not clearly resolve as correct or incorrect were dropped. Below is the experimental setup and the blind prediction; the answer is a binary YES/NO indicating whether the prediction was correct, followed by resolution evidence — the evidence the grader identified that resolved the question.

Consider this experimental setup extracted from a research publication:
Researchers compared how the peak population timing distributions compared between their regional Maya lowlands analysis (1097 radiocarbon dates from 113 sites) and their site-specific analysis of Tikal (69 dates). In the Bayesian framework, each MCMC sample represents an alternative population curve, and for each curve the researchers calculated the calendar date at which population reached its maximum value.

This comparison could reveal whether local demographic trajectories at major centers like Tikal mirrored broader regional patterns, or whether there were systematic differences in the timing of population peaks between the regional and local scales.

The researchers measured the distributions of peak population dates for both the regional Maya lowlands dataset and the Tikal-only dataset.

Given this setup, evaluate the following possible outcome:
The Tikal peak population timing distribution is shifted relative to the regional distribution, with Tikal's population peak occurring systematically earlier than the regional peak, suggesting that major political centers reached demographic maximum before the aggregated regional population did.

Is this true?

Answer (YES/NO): NO